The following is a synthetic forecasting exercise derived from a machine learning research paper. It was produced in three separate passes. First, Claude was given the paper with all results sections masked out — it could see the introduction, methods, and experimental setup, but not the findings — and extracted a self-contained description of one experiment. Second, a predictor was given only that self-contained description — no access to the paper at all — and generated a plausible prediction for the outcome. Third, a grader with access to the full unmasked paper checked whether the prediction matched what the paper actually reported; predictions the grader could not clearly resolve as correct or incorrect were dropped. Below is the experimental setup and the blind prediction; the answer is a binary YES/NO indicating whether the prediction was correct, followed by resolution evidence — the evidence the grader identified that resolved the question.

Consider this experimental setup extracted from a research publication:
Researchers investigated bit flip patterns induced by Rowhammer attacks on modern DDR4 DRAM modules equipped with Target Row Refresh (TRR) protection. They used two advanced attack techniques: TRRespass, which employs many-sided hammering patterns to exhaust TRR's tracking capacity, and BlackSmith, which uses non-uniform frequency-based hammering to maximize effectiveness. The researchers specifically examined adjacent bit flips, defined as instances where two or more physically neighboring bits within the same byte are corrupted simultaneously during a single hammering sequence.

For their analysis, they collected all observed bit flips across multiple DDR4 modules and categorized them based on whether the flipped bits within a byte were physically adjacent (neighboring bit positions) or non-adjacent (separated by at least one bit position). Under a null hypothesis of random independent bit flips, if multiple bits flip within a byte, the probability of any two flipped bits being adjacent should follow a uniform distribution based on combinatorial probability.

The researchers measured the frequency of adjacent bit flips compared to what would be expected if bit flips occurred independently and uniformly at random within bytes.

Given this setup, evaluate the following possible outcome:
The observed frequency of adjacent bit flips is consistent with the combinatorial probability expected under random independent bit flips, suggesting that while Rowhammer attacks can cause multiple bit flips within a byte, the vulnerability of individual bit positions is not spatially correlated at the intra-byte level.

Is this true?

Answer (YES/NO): NO